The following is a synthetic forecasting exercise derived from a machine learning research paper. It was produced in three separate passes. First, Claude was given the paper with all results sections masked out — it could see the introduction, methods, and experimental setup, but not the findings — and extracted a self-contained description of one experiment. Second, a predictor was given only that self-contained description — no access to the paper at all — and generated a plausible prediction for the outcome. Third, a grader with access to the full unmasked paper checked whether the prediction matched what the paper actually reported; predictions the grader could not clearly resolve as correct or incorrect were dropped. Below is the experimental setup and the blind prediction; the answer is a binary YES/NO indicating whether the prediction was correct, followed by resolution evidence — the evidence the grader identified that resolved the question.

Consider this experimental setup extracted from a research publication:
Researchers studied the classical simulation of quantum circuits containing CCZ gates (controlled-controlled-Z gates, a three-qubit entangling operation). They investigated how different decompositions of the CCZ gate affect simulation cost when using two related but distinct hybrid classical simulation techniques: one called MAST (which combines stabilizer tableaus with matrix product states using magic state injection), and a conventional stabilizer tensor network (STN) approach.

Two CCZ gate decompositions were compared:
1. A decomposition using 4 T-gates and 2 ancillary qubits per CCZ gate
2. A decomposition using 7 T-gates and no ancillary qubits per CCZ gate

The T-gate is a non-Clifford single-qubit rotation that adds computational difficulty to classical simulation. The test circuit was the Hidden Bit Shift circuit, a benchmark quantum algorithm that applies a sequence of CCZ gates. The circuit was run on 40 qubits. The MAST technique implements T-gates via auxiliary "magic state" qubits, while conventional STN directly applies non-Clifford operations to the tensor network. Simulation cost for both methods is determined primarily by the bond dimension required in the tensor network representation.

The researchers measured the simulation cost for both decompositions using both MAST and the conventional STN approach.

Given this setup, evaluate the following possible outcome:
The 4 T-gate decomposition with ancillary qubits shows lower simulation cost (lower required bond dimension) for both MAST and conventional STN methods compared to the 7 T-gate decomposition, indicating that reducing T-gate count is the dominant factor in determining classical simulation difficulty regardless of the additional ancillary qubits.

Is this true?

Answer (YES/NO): NO